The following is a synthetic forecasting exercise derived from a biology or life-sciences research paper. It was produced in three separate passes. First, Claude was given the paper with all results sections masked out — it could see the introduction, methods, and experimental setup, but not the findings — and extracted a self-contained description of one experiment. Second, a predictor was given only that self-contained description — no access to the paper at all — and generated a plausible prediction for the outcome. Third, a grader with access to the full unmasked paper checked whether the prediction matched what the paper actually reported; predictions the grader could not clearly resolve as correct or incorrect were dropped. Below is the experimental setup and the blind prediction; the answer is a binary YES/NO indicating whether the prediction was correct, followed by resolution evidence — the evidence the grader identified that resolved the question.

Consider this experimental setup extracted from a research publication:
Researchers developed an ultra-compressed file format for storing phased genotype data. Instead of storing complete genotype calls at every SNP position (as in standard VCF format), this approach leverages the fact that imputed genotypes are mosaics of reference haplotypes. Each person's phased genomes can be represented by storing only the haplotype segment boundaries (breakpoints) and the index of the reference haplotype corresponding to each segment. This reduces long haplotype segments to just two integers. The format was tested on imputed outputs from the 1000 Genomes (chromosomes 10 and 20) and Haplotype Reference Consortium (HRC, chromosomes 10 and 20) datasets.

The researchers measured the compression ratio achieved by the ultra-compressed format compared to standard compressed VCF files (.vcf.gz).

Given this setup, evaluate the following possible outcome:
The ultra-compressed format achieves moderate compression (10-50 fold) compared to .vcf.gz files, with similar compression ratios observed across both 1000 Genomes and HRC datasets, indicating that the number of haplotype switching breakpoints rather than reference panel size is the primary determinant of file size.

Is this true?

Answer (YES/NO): NO